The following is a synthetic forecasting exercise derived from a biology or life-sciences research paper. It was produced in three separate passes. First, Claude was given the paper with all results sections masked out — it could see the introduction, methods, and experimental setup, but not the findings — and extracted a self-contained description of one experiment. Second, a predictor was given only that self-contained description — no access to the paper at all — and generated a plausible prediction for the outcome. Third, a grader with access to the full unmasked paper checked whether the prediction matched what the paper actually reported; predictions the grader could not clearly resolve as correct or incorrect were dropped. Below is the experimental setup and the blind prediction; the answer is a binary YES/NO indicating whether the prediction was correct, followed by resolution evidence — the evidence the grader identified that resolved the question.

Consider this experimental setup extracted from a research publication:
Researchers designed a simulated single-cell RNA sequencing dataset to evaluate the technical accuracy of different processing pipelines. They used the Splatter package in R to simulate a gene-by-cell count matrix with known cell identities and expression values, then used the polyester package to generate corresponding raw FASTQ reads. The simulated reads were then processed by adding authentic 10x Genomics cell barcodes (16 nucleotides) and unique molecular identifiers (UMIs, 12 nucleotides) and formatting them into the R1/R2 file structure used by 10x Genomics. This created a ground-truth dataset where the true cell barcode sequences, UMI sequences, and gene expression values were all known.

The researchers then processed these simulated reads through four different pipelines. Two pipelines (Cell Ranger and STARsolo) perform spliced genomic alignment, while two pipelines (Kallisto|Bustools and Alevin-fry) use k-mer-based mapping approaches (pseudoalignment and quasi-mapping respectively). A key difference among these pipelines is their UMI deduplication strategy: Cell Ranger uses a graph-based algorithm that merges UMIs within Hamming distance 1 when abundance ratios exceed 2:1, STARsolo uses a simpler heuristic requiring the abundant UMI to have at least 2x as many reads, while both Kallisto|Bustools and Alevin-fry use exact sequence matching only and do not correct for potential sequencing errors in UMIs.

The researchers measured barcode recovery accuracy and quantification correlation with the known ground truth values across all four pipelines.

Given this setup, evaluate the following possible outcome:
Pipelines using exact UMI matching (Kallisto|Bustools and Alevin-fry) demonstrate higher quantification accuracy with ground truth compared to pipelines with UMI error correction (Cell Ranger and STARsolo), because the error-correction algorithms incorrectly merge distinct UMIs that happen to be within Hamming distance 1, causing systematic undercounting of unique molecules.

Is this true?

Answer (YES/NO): NO